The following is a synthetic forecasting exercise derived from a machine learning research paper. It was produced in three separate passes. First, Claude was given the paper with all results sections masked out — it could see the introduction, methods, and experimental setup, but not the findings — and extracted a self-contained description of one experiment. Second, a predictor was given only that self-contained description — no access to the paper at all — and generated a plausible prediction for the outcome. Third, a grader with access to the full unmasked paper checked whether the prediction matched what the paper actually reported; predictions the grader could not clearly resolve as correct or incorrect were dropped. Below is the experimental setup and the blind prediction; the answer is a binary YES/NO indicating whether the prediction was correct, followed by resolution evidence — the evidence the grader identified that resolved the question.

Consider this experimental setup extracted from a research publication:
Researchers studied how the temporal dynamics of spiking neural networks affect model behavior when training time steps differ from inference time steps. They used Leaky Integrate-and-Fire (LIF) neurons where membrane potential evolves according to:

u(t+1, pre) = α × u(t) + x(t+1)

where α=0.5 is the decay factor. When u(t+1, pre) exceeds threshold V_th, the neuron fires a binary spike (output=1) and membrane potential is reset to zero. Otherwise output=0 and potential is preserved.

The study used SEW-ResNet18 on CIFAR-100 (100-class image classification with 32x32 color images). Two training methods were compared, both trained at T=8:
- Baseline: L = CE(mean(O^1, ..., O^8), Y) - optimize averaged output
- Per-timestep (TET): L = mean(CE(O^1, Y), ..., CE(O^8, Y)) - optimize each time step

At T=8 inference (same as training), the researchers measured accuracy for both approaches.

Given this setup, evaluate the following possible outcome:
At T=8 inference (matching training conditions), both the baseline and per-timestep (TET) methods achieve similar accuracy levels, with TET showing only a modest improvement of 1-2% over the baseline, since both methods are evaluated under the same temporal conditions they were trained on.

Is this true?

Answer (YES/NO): NO